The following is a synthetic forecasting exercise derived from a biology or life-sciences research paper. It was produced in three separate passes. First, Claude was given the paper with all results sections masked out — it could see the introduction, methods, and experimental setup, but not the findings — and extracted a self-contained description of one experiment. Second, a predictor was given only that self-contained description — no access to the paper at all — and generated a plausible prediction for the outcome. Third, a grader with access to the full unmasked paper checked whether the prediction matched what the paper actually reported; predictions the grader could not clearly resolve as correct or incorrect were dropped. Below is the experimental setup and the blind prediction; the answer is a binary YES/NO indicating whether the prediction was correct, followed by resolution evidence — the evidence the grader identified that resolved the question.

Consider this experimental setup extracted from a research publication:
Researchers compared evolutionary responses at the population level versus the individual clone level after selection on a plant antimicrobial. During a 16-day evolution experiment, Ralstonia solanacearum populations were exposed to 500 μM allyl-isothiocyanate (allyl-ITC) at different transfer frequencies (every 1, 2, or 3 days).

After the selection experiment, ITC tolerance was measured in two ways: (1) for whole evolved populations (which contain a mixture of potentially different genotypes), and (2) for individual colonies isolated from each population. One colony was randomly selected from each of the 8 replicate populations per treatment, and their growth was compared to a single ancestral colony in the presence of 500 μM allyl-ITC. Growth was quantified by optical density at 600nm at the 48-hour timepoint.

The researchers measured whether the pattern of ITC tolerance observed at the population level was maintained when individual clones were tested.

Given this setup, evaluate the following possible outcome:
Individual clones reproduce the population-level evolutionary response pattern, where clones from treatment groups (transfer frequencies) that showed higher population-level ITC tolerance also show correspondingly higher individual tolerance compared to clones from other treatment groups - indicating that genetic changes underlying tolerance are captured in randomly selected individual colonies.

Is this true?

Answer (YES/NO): YES